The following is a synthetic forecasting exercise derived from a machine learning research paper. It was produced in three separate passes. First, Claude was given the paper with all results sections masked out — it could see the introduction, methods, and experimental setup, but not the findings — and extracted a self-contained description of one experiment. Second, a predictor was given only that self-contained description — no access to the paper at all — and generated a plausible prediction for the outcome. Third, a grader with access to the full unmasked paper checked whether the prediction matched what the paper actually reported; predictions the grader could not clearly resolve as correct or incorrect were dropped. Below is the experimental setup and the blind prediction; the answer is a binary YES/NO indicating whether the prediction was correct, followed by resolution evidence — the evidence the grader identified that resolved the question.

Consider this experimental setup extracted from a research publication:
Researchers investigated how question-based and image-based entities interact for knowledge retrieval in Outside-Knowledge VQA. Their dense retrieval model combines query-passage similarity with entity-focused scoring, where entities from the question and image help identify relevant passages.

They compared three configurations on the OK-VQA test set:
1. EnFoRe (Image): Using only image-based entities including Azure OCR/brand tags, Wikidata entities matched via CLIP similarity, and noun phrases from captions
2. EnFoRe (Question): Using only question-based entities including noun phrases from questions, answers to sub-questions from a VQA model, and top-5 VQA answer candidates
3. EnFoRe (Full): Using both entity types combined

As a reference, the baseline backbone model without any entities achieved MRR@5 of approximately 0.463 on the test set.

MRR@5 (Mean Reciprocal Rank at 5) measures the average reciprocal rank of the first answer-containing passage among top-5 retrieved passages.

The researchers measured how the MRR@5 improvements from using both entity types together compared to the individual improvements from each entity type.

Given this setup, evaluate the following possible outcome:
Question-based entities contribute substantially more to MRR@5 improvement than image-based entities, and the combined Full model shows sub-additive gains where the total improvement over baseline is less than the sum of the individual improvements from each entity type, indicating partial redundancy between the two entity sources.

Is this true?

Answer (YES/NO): YES